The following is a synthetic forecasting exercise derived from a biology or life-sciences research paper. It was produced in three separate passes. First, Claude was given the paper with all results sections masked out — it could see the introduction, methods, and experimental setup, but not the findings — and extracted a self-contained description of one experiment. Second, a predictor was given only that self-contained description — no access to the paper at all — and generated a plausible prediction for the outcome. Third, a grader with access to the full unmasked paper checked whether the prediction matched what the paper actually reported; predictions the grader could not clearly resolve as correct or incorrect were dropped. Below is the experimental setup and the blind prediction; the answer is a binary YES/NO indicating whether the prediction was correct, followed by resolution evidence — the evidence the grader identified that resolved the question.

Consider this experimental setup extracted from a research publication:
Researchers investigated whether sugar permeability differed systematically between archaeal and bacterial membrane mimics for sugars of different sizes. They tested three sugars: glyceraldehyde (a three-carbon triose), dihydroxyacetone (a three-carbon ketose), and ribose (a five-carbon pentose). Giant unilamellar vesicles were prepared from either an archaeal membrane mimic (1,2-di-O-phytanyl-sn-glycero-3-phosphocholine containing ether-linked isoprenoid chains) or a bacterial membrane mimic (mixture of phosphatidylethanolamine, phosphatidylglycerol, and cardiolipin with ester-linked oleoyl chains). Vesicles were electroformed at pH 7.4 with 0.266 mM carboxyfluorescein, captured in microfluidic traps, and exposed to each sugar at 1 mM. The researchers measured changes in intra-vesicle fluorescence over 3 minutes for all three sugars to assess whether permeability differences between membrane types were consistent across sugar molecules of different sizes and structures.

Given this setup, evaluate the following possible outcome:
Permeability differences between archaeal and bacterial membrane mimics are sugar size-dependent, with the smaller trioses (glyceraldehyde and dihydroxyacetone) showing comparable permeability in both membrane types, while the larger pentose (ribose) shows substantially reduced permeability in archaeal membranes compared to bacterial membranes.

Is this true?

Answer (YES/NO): NO